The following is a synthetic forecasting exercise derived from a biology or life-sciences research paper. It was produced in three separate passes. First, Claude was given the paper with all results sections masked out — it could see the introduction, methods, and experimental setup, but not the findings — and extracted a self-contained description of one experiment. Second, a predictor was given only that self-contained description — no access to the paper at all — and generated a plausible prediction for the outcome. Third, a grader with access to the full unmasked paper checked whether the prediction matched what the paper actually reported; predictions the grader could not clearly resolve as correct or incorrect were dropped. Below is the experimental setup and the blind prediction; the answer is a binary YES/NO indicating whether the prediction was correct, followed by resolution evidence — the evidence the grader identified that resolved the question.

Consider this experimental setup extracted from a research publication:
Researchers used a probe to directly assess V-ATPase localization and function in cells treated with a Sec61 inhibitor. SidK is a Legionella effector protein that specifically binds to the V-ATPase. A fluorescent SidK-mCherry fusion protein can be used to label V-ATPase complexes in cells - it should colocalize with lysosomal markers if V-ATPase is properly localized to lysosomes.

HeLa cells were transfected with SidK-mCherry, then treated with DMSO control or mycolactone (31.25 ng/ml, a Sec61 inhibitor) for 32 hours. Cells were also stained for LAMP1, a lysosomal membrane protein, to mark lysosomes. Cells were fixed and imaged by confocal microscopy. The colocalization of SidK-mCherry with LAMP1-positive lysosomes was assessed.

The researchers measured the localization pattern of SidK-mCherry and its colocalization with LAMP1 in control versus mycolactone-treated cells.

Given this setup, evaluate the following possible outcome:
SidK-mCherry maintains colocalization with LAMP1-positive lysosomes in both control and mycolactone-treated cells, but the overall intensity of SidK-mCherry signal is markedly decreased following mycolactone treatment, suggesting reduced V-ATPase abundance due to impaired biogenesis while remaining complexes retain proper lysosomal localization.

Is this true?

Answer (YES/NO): NO